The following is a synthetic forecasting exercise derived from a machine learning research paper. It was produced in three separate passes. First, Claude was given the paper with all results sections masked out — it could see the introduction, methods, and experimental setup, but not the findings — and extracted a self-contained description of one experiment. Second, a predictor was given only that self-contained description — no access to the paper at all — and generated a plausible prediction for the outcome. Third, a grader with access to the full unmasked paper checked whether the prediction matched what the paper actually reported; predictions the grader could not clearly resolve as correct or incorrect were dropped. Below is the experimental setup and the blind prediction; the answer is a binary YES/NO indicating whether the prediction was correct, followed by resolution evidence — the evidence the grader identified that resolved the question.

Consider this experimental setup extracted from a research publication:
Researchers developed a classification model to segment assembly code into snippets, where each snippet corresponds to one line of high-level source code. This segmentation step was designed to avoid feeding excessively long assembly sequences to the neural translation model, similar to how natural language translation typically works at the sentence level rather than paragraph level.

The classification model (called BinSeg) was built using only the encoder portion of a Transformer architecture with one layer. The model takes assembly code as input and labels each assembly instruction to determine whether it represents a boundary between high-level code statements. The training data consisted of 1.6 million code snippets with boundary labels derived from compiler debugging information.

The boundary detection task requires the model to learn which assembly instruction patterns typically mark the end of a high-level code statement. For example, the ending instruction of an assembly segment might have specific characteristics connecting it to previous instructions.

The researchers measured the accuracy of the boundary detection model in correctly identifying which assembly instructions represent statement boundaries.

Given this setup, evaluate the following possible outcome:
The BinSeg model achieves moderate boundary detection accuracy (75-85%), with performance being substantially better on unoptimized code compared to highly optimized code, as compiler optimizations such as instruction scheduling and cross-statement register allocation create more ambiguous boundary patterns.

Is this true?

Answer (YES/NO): NO